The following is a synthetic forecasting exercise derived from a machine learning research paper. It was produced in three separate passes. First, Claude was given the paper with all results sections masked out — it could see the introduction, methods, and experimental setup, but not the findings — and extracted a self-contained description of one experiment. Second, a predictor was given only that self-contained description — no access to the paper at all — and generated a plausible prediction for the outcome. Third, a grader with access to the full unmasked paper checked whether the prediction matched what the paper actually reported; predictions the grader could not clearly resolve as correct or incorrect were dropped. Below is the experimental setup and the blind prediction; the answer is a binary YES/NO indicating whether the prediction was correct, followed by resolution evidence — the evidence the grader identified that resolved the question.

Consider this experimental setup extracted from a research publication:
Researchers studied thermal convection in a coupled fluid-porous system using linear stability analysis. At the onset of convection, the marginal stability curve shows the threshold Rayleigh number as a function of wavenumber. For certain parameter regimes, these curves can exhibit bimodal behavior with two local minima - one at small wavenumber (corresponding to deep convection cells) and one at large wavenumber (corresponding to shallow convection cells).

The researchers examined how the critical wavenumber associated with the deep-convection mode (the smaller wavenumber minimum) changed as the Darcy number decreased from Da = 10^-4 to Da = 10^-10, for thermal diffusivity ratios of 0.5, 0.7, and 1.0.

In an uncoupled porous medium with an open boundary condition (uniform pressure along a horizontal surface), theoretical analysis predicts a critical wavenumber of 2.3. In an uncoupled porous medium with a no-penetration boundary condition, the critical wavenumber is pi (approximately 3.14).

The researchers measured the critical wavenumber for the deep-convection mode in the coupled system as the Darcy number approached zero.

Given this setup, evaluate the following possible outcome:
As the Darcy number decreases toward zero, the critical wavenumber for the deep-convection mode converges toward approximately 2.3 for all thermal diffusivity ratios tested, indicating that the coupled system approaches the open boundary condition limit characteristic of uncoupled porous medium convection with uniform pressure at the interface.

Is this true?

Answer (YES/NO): YES